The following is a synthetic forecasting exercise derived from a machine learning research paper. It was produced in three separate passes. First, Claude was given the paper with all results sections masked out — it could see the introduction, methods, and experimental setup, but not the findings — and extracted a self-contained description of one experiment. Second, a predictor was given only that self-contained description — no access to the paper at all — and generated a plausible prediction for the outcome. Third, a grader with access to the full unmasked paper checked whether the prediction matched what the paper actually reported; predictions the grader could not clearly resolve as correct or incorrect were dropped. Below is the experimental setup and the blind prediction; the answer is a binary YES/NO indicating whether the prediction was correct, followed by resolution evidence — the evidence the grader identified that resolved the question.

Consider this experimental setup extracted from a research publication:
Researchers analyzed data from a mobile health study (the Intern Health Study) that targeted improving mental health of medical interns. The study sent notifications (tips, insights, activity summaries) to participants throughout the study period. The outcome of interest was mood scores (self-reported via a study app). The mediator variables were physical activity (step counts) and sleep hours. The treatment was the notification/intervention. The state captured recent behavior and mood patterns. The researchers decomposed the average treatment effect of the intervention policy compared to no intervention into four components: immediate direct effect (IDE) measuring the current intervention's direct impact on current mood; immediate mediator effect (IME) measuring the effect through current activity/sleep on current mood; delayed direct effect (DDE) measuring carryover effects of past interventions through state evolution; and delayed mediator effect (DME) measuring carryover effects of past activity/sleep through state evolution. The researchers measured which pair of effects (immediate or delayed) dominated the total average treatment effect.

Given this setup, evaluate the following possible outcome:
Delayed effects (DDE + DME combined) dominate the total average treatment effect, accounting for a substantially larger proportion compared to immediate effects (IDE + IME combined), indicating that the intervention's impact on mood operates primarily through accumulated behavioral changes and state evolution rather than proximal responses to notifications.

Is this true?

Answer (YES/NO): YES